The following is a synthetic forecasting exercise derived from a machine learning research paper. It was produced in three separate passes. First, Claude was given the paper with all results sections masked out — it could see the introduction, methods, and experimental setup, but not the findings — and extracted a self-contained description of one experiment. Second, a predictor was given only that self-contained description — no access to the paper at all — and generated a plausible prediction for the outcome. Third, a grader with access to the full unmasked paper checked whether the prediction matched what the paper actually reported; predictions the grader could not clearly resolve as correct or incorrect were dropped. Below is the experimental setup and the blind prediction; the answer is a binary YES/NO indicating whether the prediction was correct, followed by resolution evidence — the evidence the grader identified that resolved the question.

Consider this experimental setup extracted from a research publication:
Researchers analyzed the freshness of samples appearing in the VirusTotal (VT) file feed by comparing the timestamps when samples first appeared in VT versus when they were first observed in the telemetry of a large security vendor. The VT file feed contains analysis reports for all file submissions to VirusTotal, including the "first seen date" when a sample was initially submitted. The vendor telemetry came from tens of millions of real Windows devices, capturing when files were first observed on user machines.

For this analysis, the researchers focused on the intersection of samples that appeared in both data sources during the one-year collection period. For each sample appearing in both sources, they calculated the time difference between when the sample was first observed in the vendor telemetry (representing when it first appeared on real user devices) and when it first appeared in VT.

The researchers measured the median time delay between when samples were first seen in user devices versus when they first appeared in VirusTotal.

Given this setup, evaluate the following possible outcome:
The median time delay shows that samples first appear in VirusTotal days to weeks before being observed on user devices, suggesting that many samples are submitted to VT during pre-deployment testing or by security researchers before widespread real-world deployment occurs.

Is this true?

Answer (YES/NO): NO